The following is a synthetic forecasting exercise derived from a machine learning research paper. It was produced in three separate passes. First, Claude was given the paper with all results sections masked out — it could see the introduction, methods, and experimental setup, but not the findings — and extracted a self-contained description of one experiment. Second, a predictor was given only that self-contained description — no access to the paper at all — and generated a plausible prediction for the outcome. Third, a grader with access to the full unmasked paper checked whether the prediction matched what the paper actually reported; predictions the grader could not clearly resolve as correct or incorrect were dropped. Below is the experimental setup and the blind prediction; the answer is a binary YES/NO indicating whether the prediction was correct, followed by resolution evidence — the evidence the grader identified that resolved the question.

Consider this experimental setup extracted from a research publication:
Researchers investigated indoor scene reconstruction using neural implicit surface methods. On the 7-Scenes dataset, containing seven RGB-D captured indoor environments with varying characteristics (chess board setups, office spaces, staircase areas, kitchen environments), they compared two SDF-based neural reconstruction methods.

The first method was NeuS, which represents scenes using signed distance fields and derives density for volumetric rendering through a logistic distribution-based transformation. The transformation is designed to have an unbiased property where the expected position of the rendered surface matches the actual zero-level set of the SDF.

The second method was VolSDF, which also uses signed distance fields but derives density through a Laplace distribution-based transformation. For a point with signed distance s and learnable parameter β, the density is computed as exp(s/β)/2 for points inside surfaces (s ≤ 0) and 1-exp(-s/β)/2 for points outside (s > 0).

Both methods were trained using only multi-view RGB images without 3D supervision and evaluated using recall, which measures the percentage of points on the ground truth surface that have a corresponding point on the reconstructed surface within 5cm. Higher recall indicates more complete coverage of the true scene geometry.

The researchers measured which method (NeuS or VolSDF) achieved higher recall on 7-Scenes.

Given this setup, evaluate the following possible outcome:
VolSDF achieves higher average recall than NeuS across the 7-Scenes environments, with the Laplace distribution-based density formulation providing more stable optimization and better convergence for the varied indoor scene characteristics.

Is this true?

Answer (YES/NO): YES